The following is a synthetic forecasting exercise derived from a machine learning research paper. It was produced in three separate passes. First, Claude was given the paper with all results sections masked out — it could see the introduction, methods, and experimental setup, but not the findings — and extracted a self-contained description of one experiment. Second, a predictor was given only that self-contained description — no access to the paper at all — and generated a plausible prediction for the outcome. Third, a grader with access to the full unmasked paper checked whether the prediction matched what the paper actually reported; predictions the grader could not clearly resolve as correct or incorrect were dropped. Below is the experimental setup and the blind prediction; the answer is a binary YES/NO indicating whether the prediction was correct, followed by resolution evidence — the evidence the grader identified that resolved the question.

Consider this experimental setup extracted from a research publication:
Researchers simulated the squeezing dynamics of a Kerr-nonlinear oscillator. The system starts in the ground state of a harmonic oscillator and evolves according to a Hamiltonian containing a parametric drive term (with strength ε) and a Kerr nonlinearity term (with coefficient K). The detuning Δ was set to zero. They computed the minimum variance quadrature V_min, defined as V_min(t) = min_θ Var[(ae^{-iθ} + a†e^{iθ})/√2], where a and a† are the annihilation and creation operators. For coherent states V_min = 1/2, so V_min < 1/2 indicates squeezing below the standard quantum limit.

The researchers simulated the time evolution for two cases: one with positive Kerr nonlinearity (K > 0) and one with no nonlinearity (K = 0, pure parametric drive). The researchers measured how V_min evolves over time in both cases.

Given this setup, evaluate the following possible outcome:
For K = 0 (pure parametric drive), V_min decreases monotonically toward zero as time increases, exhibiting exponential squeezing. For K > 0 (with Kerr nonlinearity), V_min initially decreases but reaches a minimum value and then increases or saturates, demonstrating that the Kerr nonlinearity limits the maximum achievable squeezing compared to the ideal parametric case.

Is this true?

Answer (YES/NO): YES